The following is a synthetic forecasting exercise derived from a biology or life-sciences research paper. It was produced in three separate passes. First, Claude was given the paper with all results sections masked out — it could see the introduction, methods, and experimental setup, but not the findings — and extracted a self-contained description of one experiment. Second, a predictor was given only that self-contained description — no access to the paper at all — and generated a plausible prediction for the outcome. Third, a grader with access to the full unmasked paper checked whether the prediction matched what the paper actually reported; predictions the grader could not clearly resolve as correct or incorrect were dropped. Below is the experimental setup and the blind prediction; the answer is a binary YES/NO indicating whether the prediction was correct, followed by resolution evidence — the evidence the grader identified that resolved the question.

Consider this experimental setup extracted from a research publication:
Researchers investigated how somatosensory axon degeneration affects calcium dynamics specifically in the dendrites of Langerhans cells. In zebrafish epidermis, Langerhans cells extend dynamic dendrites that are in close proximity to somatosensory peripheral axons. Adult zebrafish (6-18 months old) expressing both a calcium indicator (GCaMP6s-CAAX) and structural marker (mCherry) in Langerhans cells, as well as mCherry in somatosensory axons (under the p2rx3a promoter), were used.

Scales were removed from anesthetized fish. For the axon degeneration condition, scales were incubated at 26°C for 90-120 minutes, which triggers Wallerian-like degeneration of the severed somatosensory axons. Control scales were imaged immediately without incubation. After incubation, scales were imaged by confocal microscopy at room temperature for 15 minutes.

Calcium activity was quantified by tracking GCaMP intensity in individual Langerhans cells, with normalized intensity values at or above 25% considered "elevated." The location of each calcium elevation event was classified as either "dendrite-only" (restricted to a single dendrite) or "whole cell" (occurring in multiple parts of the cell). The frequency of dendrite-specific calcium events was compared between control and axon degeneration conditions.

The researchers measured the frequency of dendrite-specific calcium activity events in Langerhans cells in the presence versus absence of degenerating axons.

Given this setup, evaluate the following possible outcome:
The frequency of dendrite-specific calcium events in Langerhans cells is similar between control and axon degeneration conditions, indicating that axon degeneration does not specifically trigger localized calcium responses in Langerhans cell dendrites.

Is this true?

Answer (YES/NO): NO